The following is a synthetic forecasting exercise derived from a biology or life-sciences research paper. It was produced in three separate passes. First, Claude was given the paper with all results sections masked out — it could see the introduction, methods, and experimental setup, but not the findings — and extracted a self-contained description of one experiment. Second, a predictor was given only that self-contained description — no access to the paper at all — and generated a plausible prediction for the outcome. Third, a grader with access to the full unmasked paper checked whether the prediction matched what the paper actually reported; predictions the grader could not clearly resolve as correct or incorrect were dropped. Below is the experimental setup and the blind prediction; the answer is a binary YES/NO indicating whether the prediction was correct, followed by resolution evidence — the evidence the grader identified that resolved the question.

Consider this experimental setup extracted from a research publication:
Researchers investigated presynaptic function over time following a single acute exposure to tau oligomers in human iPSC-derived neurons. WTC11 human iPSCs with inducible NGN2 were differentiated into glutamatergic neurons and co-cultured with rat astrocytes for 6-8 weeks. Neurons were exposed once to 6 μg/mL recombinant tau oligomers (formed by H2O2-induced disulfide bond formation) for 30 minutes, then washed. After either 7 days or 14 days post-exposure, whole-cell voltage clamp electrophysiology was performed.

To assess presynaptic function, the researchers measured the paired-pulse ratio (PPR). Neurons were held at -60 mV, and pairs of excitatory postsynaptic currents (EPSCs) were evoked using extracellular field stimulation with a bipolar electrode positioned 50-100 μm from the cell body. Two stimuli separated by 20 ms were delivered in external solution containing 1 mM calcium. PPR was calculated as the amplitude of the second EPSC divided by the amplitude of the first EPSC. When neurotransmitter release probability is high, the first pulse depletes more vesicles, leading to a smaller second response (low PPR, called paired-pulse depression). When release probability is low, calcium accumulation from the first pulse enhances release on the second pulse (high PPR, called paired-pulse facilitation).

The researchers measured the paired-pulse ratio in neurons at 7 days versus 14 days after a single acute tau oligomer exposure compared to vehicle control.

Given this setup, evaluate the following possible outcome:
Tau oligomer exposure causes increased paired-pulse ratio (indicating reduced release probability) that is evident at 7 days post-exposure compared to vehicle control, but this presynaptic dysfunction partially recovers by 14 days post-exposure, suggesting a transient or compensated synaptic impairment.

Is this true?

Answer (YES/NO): NO